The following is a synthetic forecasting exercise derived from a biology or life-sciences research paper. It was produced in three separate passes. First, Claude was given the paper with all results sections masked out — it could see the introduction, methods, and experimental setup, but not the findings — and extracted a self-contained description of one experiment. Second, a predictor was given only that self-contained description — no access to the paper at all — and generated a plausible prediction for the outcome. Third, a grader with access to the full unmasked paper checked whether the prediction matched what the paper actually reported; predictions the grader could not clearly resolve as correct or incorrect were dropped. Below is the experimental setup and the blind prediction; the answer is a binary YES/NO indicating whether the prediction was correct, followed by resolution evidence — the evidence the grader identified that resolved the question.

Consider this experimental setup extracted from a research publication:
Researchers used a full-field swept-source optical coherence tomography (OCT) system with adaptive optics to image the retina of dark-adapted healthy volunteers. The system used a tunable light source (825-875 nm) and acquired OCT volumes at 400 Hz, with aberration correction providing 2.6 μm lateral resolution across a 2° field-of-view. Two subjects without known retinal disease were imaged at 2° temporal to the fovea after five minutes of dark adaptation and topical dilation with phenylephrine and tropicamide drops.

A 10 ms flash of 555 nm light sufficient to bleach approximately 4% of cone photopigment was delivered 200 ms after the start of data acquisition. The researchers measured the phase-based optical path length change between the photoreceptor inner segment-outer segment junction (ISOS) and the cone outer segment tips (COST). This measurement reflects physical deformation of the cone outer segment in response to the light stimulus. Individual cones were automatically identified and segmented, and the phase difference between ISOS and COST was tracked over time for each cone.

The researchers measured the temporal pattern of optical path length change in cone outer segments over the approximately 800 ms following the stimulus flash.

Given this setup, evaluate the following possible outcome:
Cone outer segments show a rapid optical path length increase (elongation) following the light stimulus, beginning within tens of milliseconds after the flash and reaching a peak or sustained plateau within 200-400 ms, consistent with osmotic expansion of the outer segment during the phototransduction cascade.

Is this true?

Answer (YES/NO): NO